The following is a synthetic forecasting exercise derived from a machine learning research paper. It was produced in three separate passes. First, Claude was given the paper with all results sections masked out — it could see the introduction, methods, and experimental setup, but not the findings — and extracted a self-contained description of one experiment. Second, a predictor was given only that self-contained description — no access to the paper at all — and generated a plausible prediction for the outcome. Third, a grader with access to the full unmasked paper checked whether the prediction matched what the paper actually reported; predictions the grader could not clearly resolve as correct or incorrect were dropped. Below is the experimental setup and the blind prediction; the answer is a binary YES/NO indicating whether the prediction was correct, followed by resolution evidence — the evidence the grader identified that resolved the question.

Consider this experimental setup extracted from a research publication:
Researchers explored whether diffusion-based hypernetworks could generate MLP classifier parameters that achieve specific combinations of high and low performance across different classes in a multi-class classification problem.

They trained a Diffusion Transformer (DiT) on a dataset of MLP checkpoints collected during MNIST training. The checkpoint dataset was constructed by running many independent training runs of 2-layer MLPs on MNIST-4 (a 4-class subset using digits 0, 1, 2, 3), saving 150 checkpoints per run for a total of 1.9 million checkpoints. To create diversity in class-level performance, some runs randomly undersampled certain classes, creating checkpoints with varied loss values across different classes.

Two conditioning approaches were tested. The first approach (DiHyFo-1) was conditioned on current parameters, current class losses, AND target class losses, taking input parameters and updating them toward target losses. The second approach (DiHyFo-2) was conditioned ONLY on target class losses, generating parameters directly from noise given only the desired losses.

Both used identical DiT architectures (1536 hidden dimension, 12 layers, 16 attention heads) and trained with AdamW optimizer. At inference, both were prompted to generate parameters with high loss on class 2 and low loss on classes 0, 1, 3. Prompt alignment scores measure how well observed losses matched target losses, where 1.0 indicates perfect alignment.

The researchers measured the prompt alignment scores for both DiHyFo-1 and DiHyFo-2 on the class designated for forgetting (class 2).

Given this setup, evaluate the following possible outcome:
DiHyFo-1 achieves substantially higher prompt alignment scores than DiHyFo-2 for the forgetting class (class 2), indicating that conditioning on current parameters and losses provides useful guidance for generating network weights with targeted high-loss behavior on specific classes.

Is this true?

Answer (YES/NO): NO